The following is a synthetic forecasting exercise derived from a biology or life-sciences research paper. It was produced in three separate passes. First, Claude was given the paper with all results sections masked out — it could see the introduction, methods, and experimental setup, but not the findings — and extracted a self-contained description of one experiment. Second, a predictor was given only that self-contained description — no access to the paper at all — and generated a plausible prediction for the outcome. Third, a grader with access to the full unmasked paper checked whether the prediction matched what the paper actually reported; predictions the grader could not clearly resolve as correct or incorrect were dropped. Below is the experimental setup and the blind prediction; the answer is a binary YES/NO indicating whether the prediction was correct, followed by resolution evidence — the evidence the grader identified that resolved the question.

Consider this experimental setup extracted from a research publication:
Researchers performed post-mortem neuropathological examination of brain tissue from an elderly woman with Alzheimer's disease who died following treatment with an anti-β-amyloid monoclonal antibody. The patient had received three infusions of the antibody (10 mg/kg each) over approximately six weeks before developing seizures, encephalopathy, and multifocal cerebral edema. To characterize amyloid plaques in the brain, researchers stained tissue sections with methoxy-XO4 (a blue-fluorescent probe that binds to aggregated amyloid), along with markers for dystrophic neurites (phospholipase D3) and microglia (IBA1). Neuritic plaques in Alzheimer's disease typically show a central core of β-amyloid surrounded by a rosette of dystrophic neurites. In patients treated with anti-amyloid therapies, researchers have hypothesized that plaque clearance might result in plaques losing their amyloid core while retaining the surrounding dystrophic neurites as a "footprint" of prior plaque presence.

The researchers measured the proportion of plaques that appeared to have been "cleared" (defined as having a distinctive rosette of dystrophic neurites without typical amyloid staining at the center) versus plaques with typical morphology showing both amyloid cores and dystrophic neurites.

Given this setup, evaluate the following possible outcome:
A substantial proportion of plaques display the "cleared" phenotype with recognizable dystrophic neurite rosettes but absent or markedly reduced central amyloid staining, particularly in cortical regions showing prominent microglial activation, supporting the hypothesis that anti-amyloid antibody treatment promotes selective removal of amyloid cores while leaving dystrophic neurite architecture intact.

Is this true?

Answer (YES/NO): YES